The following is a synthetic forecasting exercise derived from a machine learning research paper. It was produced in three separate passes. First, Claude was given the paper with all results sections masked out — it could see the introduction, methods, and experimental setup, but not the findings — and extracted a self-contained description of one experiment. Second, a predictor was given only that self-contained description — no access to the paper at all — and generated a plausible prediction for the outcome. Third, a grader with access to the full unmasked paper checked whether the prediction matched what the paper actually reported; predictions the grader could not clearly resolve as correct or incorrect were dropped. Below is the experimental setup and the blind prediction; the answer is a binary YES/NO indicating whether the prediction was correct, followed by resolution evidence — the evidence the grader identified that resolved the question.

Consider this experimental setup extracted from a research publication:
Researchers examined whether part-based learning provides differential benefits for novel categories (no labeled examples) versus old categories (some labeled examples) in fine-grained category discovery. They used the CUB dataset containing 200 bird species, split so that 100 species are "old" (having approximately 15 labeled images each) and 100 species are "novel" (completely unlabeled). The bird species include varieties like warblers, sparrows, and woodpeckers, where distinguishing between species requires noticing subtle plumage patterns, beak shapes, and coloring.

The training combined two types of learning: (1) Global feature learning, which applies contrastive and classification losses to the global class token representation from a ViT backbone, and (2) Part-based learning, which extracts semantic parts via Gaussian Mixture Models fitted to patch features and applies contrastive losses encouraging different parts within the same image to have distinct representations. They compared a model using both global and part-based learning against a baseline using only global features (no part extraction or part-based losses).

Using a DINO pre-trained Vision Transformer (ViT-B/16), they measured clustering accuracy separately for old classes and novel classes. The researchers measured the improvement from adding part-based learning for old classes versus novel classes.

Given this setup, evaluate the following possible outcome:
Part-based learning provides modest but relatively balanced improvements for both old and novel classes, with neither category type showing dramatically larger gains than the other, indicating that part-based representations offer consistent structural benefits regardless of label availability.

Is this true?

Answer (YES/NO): NO